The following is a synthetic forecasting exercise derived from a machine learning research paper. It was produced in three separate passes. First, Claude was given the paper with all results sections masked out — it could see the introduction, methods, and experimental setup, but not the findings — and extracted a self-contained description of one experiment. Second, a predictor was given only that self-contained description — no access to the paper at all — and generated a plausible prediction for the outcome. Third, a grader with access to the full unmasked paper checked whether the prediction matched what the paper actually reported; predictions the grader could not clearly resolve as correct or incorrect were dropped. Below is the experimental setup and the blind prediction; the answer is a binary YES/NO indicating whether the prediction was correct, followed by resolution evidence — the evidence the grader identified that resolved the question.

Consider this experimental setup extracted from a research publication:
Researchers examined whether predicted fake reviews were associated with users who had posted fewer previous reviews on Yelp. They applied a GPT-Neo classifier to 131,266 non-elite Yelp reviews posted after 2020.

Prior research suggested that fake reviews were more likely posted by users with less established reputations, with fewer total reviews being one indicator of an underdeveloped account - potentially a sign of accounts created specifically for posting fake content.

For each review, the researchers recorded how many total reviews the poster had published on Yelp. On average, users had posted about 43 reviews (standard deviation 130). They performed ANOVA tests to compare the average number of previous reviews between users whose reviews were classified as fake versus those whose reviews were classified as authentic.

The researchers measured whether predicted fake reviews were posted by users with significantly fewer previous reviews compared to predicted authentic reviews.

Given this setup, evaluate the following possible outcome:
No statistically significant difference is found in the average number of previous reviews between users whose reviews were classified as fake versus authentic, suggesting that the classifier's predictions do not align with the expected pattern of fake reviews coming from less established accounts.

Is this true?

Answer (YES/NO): NO